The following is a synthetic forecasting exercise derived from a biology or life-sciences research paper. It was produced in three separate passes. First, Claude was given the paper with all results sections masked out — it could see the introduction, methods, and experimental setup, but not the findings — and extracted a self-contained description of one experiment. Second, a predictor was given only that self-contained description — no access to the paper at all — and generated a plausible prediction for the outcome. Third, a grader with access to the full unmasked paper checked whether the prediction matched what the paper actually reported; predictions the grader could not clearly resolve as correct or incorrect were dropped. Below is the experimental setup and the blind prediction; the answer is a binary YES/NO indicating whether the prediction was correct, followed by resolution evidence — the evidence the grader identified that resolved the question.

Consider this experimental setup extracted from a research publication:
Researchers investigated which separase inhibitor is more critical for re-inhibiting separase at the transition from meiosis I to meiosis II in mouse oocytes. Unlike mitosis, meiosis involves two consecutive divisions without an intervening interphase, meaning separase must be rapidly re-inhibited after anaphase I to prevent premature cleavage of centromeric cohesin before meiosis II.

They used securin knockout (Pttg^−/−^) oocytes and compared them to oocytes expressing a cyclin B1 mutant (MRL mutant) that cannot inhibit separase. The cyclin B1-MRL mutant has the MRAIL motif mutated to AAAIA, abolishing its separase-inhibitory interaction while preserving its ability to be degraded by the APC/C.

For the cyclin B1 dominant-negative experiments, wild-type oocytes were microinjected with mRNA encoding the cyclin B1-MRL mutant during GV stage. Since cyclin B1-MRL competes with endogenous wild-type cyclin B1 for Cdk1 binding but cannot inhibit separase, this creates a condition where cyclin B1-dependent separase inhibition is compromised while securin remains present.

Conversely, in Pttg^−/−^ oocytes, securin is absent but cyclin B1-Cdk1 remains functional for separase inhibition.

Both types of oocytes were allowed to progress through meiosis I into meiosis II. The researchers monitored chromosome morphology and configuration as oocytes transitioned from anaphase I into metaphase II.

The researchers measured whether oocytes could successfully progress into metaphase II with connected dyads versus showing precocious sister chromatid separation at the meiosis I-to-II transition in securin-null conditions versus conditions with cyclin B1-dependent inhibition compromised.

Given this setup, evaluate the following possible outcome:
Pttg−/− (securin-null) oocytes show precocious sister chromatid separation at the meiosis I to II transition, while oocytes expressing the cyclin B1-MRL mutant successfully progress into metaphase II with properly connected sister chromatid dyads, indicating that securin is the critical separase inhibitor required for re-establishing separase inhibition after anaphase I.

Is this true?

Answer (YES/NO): NO